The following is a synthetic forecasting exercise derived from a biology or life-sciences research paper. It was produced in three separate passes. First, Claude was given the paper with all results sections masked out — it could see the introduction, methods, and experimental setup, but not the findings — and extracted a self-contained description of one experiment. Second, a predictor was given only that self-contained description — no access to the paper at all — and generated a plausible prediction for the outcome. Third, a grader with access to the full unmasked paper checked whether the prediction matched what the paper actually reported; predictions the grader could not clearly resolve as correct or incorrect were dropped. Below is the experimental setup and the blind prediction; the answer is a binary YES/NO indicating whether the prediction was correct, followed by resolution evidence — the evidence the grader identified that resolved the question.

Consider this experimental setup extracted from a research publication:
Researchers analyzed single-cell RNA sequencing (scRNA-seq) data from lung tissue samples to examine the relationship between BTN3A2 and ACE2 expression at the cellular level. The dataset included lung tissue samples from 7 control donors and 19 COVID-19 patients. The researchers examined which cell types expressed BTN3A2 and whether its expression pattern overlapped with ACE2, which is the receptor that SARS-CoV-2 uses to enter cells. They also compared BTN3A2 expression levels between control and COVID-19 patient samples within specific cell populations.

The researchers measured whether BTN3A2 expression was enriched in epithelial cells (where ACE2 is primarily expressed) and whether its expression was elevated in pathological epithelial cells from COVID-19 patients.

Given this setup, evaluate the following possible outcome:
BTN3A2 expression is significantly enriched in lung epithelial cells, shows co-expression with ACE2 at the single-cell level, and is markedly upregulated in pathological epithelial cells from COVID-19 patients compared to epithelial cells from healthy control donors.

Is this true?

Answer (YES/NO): YES